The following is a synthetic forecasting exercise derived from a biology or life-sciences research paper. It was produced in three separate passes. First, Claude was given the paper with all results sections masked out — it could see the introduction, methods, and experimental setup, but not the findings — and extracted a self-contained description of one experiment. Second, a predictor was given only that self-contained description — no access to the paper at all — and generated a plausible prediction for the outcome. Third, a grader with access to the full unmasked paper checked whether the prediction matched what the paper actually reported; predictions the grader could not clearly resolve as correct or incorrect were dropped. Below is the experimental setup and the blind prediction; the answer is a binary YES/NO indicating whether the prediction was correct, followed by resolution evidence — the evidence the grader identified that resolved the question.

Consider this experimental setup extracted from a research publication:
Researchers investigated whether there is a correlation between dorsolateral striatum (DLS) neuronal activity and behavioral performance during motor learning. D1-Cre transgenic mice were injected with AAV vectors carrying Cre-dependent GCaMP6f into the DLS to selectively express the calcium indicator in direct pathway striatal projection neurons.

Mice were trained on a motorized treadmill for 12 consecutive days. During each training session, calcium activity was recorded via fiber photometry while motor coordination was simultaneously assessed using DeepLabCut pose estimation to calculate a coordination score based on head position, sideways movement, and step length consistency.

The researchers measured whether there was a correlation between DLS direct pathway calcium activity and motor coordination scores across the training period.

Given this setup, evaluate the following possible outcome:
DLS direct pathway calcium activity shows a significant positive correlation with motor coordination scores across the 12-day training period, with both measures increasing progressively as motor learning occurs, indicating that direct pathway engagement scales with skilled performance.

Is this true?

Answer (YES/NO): NO